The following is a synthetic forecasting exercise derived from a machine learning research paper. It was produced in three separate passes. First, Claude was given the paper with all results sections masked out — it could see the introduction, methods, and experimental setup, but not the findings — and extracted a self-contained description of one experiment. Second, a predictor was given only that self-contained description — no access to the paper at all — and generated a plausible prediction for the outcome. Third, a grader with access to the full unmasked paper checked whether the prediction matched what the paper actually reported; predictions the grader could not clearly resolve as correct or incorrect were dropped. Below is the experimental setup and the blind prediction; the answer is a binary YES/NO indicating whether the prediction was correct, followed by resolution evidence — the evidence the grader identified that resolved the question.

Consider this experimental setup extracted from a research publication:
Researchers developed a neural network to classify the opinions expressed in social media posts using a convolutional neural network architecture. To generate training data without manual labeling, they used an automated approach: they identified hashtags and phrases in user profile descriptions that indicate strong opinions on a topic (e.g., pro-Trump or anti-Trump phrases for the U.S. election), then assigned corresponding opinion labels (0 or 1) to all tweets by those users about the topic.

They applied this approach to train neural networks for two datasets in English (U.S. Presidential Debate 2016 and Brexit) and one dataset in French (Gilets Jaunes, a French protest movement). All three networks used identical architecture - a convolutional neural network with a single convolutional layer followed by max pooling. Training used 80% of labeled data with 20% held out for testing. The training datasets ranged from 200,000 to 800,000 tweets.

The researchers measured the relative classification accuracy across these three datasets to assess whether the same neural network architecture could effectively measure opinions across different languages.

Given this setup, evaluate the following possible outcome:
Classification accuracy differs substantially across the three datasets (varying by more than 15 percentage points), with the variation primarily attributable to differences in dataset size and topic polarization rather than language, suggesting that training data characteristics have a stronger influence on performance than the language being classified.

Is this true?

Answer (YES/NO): NO